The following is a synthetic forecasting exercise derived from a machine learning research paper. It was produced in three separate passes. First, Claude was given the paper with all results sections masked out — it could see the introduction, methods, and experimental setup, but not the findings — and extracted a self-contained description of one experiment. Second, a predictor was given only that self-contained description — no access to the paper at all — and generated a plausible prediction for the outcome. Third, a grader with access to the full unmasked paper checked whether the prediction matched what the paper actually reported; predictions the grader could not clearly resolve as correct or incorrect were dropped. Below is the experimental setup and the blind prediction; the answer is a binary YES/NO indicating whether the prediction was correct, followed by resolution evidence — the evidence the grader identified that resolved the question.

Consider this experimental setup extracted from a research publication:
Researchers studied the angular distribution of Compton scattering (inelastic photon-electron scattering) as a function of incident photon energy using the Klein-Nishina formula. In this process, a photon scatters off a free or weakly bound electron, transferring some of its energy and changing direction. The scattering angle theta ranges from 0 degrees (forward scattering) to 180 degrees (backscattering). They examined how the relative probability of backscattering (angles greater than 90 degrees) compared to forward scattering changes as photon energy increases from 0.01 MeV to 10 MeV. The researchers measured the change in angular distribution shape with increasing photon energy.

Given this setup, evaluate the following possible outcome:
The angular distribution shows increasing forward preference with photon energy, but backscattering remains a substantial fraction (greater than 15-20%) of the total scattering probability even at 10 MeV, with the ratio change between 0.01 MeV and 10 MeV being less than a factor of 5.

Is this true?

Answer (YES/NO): NO